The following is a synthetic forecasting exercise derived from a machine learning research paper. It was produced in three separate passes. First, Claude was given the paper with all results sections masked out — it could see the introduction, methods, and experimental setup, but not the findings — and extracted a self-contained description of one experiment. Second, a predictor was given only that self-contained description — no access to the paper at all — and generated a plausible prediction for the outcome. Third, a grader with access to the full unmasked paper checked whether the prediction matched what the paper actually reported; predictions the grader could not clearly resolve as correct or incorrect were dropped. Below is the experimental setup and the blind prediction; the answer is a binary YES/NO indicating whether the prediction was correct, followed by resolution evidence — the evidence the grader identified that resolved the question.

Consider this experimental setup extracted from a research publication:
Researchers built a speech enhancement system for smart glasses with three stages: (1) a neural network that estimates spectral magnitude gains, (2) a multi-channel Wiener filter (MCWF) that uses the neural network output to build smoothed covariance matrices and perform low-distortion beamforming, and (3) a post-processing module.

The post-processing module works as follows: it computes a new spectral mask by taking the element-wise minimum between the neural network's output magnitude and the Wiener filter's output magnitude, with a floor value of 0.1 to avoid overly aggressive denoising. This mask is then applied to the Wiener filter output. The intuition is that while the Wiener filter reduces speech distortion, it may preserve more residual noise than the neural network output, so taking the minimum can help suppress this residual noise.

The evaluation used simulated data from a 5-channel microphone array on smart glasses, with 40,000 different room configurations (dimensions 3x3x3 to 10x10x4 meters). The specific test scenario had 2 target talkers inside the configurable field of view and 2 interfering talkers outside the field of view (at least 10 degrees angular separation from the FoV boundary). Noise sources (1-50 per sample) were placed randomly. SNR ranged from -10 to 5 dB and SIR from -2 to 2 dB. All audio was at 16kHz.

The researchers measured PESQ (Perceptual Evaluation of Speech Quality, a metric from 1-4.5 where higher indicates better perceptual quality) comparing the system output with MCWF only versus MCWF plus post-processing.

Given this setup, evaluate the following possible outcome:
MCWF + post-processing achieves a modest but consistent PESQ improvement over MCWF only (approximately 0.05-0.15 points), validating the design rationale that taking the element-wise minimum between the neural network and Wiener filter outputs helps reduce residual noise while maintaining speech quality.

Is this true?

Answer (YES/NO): NO